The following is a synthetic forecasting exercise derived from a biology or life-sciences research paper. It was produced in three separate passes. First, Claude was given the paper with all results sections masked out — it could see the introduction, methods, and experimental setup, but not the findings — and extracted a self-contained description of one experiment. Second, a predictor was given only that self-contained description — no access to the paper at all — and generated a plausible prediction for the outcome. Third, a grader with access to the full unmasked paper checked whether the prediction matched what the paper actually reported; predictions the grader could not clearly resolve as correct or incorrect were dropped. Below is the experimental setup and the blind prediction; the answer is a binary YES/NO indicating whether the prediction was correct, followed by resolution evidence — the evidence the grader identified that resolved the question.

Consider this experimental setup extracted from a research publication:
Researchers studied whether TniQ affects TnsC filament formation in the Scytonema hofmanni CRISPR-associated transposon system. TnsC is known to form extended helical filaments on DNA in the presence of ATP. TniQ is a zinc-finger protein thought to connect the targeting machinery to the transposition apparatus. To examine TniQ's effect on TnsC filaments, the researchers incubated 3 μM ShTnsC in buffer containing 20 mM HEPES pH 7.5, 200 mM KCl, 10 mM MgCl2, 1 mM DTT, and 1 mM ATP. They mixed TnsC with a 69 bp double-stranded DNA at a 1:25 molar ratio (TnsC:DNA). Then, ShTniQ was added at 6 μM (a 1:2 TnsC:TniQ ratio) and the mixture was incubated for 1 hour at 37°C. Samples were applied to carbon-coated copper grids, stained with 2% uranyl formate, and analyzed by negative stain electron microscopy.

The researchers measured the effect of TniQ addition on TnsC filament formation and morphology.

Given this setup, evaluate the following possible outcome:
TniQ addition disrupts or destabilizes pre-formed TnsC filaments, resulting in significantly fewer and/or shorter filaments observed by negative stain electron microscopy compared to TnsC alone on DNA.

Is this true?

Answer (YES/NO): NO